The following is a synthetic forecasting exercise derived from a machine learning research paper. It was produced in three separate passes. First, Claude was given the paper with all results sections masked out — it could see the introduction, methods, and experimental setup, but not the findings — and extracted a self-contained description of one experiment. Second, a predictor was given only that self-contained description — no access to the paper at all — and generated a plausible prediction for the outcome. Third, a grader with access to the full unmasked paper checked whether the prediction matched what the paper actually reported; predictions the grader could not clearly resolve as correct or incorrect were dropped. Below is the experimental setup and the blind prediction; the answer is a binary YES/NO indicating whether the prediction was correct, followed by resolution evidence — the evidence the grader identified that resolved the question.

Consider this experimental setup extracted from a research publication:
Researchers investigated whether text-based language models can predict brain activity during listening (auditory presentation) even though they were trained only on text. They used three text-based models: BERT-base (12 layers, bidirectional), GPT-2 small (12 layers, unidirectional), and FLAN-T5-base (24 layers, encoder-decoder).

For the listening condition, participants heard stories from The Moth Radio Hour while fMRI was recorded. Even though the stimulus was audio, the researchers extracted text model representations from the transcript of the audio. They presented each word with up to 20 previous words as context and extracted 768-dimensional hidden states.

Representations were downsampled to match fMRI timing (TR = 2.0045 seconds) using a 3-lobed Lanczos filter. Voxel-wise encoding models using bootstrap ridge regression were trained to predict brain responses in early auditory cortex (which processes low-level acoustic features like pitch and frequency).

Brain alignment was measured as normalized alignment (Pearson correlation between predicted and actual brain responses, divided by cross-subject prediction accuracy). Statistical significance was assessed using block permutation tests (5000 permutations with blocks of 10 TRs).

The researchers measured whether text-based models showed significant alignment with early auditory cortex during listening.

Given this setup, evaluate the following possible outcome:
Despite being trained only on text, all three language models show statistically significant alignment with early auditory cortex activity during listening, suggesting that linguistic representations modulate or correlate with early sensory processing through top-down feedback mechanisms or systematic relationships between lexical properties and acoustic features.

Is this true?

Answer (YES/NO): YES